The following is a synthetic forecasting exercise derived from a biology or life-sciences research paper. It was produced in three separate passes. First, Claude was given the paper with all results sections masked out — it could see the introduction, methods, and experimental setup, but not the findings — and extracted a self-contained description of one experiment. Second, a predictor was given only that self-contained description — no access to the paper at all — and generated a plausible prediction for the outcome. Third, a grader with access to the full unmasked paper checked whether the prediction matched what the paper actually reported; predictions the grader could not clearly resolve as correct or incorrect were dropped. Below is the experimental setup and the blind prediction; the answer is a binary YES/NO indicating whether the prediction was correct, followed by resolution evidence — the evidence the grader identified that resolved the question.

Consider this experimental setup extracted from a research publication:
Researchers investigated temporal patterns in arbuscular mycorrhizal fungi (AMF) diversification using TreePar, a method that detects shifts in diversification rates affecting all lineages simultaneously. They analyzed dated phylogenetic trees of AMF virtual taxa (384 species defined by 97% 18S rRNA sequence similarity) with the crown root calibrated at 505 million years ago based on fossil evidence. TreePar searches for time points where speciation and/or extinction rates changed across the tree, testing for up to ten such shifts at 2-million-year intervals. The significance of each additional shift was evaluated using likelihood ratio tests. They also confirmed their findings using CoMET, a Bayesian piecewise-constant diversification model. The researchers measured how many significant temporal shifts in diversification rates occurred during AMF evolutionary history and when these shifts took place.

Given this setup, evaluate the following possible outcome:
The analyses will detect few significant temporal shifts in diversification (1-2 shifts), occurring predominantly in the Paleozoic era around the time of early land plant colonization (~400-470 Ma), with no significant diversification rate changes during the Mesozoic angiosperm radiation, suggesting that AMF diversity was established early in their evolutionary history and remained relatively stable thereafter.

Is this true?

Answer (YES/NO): NO